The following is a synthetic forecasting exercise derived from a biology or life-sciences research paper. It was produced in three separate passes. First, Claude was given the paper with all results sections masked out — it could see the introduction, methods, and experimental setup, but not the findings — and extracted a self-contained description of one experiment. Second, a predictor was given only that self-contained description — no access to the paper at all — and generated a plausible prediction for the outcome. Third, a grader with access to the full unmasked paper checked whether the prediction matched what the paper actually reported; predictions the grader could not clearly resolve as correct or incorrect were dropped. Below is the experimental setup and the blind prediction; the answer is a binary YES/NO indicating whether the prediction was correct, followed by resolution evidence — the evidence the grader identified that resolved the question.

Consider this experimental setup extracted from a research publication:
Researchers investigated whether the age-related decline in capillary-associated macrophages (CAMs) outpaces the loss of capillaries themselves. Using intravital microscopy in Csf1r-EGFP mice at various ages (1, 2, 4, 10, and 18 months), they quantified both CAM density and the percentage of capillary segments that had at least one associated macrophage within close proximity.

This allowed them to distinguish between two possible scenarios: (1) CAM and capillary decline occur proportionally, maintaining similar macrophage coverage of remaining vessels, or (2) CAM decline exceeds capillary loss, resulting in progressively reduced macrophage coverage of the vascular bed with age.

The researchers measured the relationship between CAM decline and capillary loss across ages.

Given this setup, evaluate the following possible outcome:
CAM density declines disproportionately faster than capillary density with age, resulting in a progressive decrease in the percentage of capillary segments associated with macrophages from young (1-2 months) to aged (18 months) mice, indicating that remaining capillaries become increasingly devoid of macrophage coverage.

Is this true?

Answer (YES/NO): YES